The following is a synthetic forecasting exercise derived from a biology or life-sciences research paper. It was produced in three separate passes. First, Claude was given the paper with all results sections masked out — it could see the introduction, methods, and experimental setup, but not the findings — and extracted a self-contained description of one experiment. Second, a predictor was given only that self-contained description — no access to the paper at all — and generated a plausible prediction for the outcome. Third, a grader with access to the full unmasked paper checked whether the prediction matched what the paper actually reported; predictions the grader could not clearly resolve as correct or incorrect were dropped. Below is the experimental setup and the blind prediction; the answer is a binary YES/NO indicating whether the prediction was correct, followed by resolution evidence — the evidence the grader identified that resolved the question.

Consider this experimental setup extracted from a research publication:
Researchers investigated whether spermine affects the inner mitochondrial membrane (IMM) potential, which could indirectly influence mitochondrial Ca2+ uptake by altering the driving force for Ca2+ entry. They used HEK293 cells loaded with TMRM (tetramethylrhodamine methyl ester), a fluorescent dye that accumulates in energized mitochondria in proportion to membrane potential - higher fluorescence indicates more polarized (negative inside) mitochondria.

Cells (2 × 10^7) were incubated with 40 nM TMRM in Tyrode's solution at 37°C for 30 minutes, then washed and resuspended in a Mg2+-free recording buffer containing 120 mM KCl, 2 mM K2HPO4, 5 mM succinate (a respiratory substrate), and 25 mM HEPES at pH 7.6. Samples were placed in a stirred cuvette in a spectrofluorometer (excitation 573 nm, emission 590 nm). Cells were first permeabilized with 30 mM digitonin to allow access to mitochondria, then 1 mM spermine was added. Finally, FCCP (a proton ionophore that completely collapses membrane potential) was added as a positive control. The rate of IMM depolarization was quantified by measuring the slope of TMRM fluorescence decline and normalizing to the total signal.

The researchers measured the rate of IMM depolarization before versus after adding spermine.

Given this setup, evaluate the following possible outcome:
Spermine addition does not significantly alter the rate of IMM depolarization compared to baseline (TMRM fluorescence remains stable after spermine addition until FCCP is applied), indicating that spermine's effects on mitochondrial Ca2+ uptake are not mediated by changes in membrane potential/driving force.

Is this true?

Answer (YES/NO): YES